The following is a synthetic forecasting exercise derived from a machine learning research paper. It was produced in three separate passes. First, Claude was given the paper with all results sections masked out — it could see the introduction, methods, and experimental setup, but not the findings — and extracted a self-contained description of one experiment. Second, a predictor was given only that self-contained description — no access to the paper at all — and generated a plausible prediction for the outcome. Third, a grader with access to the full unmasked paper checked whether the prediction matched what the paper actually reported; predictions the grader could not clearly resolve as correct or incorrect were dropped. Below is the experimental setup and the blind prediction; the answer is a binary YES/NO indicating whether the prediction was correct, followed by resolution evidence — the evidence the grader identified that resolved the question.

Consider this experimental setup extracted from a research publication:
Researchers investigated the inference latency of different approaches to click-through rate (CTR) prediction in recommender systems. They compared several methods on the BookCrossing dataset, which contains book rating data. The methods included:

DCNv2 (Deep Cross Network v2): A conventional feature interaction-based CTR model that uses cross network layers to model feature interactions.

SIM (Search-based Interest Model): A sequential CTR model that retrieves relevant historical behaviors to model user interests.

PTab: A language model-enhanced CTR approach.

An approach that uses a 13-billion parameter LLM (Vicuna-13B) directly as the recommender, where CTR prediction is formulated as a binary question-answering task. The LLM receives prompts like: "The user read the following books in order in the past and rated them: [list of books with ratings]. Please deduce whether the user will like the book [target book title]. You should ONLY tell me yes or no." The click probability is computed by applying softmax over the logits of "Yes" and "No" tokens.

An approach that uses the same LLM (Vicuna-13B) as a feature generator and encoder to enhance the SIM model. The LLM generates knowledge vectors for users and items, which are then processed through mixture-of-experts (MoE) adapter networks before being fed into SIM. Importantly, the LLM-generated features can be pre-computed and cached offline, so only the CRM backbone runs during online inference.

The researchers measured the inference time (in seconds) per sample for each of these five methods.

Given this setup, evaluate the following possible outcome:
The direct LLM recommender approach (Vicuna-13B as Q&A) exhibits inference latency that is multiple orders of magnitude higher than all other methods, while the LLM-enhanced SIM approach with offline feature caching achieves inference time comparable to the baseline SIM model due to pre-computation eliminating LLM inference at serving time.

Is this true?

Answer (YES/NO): YES